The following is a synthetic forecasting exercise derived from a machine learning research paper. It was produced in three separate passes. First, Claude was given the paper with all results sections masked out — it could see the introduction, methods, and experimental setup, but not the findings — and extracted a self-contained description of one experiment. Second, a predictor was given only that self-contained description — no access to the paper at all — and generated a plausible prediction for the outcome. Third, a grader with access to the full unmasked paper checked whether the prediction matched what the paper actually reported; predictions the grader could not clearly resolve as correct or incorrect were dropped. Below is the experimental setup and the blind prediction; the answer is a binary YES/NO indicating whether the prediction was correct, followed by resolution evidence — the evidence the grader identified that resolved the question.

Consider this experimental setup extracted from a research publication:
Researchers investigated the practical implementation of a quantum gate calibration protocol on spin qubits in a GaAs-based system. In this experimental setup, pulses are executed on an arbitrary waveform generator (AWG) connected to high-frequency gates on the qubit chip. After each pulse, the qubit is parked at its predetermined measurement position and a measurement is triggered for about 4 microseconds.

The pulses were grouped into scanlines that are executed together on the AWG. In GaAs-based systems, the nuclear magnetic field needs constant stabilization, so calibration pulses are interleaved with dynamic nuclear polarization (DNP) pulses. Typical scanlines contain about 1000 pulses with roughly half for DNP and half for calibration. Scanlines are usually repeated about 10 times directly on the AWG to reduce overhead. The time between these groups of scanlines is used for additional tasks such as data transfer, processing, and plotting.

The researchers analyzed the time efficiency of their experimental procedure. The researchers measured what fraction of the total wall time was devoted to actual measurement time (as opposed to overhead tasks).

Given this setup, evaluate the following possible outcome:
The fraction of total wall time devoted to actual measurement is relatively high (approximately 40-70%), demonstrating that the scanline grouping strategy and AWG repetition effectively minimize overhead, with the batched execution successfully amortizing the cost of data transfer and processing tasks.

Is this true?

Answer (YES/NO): NO